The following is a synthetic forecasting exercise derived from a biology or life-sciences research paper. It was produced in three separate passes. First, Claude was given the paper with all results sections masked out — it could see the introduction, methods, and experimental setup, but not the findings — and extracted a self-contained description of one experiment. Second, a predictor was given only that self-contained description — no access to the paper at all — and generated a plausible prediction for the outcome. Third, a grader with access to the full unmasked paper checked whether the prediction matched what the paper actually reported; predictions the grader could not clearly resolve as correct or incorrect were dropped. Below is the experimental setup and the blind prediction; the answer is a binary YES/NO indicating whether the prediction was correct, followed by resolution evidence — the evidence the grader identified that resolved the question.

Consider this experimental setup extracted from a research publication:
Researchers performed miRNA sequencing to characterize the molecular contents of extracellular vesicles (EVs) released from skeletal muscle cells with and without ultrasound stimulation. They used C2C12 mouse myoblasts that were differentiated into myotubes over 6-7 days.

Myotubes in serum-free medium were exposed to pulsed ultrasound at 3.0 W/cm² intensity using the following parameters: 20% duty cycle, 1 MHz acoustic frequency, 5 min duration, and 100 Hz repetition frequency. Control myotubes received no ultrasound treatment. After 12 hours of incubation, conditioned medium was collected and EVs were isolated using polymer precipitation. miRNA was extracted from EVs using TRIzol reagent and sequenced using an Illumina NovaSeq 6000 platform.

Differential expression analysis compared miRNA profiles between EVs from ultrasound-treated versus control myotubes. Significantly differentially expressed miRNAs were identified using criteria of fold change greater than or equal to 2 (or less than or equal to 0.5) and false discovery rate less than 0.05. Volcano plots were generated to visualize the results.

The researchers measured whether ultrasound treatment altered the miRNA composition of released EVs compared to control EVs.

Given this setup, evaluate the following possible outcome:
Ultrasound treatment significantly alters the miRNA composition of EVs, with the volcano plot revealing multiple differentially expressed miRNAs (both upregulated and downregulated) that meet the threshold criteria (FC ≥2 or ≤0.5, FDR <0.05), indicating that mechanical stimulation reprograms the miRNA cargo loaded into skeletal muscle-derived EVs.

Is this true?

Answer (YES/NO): NO